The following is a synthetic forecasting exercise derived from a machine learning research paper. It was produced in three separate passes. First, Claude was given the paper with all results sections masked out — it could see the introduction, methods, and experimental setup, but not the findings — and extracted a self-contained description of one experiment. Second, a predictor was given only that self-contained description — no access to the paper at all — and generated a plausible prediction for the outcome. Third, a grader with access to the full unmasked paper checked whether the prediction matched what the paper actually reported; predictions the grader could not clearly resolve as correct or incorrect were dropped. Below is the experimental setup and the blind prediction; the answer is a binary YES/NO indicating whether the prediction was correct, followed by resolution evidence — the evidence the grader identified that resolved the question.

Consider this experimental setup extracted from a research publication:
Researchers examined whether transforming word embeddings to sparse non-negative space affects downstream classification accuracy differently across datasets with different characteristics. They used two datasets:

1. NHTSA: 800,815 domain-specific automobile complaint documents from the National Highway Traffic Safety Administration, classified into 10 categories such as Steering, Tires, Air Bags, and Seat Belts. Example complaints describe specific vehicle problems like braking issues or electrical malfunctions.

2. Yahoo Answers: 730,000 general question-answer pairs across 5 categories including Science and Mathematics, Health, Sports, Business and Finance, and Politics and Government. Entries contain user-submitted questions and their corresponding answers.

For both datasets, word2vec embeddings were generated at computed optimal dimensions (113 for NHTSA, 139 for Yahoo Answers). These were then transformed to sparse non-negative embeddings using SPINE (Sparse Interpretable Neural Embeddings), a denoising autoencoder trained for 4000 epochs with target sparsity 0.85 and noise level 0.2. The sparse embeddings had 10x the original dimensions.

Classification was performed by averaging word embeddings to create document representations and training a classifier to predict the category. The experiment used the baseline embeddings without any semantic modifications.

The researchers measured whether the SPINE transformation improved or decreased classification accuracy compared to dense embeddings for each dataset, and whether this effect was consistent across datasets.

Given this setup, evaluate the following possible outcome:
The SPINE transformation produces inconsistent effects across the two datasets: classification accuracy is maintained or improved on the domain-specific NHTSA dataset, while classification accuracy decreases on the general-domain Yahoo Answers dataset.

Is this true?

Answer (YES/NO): YES